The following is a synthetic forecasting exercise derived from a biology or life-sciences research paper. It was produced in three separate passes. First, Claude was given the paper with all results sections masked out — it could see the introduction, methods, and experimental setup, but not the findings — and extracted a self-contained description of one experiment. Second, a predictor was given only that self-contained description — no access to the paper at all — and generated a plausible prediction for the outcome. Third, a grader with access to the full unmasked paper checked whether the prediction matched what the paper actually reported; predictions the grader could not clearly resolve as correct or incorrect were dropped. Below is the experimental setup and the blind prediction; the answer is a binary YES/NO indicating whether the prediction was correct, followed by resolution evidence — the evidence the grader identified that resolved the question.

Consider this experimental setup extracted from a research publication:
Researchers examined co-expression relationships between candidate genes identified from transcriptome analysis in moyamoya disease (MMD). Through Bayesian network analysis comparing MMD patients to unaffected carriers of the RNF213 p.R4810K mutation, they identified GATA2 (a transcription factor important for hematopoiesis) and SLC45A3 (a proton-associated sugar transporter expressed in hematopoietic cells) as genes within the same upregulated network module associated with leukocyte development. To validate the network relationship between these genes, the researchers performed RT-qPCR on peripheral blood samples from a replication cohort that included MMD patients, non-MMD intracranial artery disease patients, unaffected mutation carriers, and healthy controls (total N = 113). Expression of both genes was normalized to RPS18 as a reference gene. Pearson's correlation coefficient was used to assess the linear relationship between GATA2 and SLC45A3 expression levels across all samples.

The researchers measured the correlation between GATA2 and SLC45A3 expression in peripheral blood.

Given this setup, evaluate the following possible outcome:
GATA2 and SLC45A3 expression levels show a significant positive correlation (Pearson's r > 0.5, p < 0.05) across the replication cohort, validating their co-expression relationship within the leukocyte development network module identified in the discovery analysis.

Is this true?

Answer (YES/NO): YES